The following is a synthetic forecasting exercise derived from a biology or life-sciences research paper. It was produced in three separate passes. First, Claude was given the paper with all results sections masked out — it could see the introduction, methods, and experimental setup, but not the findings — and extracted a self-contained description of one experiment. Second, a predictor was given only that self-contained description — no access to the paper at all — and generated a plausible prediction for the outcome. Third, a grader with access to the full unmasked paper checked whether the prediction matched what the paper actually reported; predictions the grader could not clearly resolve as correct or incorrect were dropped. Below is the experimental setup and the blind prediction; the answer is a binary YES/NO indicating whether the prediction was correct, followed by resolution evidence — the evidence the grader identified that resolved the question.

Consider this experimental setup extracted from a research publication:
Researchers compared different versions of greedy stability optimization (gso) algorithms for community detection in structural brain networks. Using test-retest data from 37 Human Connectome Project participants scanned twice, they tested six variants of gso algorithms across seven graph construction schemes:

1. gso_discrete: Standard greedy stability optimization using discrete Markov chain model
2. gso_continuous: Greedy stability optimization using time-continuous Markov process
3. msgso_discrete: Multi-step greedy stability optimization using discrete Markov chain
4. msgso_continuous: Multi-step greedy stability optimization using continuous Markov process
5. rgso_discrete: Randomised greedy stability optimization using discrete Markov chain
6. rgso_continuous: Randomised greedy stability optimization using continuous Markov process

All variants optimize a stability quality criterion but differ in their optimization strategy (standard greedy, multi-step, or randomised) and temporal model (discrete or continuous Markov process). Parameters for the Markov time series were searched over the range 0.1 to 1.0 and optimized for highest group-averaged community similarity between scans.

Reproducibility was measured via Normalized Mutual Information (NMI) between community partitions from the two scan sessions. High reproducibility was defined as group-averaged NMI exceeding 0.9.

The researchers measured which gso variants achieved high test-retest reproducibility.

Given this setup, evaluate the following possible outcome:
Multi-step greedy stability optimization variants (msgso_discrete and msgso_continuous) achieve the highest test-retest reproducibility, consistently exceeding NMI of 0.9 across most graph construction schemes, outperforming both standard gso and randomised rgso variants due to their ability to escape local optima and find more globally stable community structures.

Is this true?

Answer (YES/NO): NO